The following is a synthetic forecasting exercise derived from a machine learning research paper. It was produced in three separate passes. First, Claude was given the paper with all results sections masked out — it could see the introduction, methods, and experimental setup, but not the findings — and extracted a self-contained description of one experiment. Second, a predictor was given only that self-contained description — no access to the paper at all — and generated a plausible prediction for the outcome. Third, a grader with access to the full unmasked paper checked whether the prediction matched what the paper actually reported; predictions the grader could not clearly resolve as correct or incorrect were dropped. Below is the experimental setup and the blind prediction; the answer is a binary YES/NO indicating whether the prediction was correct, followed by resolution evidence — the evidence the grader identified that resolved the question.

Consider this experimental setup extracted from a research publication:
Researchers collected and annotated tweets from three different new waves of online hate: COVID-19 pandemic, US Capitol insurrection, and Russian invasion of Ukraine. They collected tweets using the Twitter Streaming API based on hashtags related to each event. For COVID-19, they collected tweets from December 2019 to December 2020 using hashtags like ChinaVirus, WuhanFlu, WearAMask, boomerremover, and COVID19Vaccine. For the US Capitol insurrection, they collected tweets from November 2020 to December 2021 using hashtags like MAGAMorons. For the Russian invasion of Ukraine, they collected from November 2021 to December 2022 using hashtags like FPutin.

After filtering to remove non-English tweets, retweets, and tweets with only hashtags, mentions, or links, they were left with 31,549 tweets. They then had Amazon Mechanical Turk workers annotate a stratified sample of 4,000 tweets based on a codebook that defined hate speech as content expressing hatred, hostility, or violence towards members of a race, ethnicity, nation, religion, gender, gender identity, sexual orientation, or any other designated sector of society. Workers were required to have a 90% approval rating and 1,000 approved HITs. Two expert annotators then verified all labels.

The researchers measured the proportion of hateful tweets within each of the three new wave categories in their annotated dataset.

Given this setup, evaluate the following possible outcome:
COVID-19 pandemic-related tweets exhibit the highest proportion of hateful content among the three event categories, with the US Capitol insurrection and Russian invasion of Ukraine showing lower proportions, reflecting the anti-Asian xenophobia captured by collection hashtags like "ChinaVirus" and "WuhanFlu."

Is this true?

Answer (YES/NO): NO